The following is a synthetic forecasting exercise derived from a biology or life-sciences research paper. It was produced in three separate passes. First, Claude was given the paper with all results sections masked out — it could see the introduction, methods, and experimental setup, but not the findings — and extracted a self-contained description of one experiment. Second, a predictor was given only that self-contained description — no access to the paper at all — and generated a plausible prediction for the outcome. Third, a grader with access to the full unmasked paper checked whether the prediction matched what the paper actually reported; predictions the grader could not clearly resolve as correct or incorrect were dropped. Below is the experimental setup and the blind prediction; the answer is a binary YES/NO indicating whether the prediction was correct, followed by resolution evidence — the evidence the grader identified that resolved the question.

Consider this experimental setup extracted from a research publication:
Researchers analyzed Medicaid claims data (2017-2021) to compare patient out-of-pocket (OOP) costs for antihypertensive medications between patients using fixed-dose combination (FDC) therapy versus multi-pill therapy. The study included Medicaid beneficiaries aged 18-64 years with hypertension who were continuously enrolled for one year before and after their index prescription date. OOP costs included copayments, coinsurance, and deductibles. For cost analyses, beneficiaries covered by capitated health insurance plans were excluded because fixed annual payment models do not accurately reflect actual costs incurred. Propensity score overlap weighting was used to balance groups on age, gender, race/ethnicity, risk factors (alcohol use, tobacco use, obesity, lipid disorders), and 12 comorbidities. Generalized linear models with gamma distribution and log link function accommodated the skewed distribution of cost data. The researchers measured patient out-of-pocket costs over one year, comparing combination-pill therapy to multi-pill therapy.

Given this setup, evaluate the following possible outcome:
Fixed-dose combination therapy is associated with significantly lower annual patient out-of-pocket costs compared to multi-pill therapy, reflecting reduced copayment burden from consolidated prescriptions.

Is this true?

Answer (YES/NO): YES